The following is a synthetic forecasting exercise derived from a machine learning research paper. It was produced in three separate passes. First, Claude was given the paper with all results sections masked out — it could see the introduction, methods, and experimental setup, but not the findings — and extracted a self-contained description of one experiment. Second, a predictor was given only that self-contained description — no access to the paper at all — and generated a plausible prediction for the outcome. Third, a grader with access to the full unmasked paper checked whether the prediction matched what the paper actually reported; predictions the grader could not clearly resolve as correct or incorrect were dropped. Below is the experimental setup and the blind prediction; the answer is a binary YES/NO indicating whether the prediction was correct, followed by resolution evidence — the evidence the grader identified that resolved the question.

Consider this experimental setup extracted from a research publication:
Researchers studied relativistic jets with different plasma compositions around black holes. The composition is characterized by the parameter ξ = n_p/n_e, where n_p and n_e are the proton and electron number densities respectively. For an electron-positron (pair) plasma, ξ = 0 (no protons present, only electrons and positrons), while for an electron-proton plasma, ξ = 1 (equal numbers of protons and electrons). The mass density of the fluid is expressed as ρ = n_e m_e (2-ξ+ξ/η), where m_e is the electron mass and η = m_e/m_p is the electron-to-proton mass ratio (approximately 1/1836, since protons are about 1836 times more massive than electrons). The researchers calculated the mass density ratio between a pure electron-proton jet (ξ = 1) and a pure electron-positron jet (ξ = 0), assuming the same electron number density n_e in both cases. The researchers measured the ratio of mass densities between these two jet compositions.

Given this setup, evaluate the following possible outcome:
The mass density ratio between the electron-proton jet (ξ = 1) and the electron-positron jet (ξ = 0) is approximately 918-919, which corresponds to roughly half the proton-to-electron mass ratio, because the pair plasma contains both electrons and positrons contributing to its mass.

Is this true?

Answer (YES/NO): YES